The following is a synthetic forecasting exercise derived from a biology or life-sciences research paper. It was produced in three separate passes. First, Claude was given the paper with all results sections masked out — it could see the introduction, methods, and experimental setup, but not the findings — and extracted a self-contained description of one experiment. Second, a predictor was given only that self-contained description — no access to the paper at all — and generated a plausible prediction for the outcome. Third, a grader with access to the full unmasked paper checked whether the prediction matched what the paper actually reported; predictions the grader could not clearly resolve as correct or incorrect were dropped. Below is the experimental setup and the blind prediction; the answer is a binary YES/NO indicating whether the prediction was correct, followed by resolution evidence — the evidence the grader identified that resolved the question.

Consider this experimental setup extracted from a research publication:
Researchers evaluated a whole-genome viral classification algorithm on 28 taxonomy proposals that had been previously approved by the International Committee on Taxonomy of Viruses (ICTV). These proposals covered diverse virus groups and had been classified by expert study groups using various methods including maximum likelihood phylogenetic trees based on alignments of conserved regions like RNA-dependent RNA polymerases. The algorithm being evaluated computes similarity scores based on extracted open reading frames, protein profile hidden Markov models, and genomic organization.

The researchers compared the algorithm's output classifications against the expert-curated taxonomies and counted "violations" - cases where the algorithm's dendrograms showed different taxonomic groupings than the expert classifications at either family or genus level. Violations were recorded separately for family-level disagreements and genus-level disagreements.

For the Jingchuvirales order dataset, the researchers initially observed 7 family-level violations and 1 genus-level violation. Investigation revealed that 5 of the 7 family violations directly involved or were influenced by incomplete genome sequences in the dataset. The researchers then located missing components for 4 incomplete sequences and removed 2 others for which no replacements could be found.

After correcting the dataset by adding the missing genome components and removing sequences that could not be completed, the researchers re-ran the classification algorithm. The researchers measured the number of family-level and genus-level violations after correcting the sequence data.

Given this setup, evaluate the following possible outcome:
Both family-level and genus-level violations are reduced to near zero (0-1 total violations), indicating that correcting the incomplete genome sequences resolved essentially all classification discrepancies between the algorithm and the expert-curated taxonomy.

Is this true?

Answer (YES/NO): NO